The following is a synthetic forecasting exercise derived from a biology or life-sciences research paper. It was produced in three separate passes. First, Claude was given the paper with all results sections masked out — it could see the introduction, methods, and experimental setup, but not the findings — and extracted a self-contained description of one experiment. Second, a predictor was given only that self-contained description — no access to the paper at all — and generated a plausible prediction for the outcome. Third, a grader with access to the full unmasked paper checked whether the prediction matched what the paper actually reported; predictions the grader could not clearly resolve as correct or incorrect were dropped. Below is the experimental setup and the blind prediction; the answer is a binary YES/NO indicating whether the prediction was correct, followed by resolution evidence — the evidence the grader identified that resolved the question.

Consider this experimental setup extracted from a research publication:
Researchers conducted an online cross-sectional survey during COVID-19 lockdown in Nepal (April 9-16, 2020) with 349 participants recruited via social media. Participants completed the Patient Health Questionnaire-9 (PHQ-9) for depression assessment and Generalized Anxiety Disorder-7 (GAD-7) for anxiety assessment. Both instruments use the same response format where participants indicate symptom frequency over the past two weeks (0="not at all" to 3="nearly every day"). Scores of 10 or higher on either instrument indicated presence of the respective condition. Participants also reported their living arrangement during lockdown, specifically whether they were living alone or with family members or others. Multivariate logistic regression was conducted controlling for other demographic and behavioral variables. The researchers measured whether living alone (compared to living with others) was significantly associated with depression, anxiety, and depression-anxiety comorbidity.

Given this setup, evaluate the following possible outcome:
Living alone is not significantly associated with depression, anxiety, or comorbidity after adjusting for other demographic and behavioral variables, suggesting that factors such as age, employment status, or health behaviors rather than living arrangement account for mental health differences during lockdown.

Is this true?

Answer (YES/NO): NO